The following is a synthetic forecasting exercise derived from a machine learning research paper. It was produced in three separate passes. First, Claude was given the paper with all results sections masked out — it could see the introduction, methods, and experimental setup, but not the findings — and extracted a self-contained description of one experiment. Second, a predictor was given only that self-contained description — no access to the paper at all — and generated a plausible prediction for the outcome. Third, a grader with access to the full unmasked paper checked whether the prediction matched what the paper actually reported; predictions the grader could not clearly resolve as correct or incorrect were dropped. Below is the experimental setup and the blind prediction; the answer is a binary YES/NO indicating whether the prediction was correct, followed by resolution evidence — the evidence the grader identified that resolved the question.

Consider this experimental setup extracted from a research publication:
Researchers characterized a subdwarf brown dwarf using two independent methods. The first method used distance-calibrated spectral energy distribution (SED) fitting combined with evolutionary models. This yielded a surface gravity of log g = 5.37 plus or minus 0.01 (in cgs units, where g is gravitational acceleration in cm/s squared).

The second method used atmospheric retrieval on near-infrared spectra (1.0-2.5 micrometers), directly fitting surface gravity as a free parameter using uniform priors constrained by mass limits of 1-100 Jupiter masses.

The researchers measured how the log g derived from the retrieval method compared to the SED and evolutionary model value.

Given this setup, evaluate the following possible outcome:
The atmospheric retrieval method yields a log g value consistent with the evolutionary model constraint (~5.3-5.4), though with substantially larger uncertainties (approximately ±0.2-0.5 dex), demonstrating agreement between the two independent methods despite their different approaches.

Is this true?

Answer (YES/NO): YES